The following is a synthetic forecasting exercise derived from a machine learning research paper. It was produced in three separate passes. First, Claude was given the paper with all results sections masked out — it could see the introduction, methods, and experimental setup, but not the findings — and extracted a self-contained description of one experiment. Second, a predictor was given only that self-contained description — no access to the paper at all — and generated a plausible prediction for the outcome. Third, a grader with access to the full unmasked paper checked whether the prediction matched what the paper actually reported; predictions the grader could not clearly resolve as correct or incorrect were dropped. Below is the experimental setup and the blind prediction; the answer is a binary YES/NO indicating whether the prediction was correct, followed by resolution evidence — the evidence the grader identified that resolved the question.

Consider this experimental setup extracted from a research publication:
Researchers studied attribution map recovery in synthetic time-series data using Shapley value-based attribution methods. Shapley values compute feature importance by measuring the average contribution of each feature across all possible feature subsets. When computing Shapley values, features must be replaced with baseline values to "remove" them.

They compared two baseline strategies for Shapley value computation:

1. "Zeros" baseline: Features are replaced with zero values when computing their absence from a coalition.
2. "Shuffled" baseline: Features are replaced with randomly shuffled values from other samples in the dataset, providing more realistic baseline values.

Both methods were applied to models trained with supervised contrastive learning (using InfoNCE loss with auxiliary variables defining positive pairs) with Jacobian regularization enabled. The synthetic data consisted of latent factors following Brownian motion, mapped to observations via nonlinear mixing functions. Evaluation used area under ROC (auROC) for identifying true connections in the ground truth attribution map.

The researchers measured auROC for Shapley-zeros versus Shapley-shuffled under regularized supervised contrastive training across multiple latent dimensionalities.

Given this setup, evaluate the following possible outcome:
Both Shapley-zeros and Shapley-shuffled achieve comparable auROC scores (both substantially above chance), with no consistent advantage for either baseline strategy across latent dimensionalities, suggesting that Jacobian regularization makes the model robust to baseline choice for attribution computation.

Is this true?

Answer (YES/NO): NO